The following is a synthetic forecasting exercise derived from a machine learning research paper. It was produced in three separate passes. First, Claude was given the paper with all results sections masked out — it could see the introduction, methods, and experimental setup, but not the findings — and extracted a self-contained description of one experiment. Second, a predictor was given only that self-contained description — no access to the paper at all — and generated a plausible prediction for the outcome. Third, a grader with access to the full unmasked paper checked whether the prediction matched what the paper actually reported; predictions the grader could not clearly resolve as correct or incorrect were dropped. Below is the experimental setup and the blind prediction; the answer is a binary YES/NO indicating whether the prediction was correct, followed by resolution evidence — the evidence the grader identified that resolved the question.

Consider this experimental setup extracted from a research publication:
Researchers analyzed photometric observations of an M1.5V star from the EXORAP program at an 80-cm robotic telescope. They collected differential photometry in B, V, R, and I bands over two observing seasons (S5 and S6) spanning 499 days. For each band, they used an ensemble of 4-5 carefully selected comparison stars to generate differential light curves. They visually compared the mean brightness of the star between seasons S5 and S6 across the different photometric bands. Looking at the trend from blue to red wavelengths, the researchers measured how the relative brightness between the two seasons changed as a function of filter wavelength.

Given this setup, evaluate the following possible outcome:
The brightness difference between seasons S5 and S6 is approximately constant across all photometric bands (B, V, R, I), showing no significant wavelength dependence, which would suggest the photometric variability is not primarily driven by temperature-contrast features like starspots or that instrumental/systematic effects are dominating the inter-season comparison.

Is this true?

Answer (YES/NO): NO